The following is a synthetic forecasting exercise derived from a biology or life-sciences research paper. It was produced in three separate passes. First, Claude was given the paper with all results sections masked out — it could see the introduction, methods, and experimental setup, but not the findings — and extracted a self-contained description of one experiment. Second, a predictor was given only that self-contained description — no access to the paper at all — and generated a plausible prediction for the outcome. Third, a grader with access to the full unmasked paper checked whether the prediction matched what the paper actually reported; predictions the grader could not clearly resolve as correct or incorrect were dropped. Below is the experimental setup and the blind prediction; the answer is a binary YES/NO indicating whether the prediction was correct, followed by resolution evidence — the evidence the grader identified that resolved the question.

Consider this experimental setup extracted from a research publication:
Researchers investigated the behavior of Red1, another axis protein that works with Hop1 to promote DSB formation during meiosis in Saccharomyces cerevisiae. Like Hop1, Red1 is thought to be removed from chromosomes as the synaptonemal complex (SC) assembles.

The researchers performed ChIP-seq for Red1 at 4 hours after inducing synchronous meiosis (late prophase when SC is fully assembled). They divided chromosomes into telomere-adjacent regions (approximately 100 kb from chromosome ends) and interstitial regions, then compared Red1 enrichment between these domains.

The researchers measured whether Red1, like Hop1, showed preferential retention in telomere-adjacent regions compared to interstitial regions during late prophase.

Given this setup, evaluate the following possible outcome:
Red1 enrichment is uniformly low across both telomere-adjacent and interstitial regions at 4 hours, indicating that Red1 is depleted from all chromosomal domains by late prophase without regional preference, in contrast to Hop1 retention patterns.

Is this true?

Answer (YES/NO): NO